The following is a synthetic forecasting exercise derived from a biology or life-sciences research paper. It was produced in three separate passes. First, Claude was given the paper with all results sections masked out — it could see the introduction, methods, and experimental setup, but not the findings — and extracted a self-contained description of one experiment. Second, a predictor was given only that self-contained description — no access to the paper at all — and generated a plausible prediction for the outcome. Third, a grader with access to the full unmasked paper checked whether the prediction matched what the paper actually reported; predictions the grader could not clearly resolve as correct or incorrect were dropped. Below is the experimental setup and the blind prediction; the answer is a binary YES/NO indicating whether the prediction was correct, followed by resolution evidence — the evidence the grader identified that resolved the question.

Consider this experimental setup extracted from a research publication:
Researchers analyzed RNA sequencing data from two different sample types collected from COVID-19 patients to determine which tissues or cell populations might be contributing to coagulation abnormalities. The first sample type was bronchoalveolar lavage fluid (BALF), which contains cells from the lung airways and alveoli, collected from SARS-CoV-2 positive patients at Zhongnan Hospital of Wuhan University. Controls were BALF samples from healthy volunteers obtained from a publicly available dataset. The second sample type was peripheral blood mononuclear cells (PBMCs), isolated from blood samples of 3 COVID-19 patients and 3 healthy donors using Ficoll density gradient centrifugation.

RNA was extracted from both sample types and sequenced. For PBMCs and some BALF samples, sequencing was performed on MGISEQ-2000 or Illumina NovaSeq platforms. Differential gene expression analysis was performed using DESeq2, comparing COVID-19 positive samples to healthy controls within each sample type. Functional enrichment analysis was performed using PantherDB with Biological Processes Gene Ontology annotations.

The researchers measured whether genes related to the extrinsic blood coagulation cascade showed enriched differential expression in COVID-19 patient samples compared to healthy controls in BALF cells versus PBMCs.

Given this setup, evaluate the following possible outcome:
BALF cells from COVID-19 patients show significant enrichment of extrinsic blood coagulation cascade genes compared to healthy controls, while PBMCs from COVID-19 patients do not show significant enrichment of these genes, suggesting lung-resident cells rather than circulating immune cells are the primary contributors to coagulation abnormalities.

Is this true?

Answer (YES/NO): NO